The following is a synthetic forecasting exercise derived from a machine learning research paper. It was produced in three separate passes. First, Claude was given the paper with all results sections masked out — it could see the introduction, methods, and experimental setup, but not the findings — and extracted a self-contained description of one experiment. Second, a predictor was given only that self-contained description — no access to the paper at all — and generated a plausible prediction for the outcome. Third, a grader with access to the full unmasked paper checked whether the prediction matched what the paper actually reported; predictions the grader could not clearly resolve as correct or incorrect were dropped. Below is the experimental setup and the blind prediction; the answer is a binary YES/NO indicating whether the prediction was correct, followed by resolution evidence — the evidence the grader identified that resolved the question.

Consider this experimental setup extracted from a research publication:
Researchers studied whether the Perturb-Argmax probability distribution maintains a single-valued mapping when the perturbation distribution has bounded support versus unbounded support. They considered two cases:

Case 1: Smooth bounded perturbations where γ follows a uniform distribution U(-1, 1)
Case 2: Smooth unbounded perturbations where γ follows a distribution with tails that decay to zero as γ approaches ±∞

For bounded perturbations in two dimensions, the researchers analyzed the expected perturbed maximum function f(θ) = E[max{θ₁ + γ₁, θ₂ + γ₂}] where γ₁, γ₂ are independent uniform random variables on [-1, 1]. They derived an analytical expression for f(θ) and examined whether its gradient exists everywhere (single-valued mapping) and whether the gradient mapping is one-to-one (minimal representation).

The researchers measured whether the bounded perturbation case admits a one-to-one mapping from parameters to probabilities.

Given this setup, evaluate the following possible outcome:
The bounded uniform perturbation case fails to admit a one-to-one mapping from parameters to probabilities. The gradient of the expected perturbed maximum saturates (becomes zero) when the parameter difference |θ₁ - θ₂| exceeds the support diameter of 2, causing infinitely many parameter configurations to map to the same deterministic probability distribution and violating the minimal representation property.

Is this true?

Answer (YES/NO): NO